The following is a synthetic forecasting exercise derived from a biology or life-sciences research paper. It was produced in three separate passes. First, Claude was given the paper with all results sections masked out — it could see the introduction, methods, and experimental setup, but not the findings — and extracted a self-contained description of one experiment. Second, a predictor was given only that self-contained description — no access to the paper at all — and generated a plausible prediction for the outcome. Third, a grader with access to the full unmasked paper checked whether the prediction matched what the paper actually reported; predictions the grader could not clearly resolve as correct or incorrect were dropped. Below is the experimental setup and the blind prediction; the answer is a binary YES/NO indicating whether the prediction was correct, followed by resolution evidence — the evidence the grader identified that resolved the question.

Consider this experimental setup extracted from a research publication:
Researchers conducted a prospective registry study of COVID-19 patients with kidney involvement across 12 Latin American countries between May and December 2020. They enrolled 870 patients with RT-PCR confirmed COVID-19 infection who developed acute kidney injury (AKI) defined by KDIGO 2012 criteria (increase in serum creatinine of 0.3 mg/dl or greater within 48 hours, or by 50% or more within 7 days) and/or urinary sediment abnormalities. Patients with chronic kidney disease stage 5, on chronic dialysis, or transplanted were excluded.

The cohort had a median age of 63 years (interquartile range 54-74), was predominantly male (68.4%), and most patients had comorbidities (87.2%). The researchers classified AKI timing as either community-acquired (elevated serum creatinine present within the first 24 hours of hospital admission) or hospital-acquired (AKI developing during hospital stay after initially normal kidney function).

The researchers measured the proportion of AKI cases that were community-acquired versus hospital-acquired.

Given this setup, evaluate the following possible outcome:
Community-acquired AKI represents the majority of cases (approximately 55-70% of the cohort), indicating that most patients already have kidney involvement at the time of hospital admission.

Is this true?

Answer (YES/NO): NO